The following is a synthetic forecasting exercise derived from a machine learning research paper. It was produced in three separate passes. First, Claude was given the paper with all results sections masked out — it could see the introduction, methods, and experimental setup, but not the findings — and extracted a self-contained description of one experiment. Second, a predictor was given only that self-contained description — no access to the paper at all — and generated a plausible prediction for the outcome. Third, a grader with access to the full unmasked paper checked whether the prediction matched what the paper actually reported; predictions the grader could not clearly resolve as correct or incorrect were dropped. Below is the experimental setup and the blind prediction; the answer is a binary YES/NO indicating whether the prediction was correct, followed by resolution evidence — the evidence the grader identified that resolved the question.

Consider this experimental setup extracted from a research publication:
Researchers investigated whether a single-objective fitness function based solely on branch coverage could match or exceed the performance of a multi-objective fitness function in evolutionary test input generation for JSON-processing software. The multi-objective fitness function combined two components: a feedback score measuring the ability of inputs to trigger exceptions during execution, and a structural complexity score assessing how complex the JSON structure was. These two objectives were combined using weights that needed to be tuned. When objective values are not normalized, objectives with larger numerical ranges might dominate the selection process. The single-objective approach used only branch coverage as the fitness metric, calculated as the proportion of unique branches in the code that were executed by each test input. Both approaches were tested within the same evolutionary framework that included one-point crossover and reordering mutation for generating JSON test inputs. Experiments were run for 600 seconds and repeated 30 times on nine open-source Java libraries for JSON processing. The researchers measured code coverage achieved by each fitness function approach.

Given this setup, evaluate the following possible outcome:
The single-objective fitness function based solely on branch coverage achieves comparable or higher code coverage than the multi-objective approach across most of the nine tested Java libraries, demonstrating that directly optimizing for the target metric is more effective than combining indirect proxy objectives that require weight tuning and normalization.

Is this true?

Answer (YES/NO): NO